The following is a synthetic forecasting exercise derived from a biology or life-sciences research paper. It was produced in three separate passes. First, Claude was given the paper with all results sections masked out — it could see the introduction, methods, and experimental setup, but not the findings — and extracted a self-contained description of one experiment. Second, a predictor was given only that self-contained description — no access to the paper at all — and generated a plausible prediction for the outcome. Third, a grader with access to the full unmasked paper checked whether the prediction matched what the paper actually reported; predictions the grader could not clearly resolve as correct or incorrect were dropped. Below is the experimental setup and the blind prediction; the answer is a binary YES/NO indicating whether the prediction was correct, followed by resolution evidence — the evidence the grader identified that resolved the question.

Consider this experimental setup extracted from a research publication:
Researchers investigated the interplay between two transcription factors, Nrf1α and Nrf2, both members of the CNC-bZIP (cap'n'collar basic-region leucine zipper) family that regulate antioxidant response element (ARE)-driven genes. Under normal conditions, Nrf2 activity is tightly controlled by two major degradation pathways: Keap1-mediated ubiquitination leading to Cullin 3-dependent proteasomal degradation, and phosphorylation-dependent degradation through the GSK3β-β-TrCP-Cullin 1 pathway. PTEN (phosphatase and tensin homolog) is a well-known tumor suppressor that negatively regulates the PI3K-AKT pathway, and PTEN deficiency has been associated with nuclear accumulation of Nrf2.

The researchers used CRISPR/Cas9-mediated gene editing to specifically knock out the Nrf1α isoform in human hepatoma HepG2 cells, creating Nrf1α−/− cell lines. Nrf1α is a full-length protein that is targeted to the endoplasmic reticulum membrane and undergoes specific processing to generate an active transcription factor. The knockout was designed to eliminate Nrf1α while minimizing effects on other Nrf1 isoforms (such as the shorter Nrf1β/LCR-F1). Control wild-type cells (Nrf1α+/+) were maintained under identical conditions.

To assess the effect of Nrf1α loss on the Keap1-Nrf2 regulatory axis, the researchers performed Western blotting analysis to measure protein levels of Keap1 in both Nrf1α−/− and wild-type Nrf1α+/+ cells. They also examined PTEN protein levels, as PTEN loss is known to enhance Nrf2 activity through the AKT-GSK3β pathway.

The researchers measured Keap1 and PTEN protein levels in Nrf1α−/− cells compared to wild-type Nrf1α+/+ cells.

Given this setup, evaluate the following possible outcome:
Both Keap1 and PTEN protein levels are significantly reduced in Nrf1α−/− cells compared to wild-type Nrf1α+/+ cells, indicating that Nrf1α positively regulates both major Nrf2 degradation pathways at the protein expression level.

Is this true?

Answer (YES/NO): YES